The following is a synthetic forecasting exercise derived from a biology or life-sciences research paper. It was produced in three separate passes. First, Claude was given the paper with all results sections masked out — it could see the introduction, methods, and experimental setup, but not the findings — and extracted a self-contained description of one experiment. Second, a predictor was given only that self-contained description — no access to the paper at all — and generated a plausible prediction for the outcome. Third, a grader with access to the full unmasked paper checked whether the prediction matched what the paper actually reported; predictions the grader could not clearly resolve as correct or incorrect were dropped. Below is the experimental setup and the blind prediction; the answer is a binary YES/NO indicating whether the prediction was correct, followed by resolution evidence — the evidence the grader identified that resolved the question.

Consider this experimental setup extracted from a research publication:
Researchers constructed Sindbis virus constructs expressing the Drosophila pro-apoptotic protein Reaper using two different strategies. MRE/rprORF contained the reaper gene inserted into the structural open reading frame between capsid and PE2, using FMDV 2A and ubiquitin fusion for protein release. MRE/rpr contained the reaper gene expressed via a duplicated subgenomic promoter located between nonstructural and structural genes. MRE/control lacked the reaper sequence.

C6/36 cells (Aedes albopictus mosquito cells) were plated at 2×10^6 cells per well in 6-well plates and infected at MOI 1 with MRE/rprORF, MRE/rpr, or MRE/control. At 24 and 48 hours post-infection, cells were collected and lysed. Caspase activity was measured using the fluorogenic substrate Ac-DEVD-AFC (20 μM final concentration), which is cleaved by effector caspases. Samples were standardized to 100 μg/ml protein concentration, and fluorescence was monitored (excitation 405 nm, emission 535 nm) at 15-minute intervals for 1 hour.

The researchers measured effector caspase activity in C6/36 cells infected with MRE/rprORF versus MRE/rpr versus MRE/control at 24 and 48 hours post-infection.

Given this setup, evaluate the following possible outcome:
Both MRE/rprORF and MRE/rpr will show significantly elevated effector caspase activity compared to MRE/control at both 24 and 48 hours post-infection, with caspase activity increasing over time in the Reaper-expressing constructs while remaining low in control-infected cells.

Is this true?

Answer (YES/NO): NO